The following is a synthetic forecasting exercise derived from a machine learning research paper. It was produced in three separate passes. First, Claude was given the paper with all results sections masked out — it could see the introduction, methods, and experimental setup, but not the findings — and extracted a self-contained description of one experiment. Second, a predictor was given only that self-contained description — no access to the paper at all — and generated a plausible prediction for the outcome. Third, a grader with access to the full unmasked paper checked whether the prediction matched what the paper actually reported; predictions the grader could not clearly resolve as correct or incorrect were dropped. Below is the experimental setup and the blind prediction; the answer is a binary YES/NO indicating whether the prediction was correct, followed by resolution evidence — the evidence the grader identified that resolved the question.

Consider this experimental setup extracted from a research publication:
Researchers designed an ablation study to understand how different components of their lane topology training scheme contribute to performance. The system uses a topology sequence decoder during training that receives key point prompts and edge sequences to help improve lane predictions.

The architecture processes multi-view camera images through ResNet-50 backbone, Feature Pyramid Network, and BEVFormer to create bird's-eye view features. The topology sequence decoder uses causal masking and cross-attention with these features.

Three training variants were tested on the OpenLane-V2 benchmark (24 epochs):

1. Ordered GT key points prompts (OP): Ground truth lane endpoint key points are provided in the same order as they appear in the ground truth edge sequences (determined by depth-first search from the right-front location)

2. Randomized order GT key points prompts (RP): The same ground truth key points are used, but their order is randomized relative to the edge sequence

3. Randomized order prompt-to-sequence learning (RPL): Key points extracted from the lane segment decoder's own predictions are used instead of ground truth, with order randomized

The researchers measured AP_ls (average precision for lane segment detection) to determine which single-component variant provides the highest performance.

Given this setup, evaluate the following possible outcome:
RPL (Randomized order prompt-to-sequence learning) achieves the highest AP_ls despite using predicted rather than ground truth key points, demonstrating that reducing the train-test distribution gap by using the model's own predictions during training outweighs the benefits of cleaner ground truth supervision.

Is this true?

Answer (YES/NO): NO